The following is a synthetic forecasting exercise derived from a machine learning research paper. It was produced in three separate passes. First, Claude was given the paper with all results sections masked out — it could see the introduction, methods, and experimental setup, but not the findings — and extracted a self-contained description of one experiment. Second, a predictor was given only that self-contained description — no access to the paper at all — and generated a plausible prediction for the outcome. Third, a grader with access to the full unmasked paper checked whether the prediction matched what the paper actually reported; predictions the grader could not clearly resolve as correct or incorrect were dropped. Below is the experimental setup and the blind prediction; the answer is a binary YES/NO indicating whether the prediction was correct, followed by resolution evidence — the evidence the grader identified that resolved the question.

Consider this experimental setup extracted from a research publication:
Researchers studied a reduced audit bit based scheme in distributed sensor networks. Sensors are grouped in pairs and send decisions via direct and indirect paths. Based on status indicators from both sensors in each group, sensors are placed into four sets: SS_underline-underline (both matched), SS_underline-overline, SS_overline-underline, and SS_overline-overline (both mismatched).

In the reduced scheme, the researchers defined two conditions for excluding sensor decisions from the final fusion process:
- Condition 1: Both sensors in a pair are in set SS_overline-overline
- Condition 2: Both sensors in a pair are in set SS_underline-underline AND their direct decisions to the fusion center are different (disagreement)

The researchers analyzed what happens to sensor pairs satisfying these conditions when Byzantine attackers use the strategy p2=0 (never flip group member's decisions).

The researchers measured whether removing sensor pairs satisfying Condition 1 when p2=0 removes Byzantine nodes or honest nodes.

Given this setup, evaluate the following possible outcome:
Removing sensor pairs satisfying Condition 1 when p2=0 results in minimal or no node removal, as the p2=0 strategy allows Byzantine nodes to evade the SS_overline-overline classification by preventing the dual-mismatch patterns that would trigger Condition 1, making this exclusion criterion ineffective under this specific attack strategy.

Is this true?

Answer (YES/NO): NO